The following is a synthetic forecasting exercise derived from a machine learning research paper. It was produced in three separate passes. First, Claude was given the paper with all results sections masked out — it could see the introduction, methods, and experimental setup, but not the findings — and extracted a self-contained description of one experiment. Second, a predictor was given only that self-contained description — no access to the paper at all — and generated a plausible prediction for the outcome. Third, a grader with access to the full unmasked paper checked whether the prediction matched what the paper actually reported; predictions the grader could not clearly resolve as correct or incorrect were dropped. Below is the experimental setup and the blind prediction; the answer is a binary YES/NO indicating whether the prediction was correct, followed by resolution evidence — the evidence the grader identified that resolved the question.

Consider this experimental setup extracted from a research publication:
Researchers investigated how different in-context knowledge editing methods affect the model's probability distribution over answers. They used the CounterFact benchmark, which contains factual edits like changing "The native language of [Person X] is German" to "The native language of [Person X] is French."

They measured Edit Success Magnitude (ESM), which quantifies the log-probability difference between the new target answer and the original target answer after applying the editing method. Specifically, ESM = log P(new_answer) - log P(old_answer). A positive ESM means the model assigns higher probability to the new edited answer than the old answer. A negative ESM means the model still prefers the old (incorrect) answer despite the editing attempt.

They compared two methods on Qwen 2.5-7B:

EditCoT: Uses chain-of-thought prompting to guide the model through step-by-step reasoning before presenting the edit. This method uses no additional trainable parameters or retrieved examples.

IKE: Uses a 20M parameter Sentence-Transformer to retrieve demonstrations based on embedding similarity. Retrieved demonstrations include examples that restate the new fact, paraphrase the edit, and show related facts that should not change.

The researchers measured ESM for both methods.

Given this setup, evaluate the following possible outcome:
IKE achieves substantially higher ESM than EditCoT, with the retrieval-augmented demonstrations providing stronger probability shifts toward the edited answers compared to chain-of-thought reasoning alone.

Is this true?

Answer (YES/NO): YES